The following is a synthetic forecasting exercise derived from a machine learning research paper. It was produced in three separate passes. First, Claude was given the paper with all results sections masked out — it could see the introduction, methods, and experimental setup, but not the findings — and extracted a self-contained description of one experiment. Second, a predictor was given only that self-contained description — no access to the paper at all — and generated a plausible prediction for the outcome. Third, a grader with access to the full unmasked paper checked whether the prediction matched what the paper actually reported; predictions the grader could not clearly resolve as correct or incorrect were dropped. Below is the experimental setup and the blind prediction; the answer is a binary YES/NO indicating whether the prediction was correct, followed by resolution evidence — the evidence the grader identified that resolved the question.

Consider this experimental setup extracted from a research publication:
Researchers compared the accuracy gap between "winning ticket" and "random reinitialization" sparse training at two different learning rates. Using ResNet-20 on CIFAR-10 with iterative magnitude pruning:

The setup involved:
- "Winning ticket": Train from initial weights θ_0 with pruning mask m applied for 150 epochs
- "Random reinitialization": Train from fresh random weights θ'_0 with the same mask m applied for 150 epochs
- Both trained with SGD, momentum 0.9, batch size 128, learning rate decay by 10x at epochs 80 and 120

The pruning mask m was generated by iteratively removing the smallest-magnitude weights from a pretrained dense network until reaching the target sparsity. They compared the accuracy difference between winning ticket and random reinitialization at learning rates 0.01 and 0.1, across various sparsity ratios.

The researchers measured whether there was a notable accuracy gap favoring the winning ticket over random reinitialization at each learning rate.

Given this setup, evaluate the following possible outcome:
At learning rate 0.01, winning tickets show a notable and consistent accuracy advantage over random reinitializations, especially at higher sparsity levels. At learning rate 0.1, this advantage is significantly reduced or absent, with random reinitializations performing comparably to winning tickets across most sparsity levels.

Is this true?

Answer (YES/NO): YES